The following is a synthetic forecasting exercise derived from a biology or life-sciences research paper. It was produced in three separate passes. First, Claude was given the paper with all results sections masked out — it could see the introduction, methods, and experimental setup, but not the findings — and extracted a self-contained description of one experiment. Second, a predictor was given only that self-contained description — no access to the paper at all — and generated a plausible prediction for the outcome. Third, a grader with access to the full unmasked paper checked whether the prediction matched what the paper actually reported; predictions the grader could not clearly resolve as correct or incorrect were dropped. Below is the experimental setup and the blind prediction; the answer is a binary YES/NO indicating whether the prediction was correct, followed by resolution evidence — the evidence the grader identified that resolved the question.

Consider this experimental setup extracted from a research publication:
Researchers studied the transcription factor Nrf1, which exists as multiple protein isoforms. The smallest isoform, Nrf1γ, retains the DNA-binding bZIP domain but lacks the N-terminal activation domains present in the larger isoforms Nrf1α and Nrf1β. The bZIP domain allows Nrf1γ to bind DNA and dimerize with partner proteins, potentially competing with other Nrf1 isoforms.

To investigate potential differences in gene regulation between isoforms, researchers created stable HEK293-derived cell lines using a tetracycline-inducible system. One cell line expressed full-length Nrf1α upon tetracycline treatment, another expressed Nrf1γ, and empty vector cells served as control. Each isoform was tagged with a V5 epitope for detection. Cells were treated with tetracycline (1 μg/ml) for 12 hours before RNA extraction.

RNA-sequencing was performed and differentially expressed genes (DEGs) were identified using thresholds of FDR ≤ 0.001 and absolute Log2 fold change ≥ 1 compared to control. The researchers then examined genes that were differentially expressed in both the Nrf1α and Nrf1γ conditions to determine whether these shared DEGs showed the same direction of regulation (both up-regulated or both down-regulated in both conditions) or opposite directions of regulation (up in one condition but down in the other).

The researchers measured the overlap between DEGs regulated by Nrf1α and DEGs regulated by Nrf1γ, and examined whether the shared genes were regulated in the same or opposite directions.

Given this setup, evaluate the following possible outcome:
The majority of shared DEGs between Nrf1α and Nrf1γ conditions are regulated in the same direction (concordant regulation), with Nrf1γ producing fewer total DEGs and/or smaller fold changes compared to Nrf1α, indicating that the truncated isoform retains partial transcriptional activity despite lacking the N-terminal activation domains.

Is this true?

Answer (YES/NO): YES